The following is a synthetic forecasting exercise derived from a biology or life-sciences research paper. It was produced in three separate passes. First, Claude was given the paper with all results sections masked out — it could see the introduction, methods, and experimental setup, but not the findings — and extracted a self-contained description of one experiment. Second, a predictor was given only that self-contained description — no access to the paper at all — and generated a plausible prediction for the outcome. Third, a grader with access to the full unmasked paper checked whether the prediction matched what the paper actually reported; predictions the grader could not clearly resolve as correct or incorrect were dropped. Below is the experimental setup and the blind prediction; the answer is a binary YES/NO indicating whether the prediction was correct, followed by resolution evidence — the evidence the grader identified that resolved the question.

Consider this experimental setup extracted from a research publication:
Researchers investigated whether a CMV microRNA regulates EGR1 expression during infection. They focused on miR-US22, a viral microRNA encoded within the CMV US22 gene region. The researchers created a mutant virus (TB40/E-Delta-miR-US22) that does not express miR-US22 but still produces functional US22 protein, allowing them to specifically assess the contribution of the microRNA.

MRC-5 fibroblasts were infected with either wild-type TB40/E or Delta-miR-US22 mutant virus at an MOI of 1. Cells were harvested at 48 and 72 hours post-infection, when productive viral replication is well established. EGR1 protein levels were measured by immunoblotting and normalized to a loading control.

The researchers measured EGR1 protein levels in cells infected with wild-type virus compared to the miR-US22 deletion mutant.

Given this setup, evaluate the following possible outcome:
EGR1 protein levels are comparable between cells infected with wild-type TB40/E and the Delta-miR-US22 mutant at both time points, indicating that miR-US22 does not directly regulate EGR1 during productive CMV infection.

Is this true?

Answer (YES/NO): NO